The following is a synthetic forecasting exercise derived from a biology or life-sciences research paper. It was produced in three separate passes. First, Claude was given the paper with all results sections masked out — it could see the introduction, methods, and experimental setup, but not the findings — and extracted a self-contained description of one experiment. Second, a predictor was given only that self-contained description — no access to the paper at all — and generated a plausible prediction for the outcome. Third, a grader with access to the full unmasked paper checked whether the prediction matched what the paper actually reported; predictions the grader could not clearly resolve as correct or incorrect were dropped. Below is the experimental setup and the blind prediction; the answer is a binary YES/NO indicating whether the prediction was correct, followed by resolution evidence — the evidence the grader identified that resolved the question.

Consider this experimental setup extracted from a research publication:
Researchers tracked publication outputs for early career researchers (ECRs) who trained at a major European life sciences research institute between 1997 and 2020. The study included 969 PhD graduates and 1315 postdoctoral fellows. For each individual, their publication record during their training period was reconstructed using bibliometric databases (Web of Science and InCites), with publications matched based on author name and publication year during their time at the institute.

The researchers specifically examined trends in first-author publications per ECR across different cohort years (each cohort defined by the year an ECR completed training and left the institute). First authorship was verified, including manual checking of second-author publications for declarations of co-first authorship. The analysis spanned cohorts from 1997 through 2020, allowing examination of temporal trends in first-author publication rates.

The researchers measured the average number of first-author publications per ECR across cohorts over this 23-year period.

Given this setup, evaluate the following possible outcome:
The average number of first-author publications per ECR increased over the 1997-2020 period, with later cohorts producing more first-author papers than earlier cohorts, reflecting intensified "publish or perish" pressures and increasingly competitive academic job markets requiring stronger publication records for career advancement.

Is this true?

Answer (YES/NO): NO